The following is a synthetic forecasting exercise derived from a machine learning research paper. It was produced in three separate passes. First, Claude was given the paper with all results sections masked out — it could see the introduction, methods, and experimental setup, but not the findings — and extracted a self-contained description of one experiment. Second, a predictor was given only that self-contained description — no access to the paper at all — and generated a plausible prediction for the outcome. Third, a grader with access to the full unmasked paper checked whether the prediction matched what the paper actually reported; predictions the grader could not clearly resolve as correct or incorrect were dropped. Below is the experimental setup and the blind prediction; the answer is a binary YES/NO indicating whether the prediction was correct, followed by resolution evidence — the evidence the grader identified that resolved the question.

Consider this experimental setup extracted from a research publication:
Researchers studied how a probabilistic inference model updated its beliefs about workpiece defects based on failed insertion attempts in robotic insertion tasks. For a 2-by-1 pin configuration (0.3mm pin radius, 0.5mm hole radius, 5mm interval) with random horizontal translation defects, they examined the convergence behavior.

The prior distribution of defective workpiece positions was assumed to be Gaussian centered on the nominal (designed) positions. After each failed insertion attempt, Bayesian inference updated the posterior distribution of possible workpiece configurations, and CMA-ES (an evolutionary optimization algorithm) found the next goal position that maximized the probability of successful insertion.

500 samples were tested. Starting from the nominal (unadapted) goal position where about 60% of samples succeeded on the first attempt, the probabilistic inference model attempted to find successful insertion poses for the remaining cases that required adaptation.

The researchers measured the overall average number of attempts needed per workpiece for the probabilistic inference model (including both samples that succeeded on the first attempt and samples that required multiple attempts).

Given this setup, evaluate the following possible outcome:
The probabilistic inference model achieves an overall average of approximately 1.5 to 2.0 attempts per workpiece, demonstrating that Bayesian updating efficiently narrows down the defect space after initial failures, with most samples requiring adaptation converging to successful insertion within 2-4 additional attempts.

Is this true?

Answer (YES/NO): YES